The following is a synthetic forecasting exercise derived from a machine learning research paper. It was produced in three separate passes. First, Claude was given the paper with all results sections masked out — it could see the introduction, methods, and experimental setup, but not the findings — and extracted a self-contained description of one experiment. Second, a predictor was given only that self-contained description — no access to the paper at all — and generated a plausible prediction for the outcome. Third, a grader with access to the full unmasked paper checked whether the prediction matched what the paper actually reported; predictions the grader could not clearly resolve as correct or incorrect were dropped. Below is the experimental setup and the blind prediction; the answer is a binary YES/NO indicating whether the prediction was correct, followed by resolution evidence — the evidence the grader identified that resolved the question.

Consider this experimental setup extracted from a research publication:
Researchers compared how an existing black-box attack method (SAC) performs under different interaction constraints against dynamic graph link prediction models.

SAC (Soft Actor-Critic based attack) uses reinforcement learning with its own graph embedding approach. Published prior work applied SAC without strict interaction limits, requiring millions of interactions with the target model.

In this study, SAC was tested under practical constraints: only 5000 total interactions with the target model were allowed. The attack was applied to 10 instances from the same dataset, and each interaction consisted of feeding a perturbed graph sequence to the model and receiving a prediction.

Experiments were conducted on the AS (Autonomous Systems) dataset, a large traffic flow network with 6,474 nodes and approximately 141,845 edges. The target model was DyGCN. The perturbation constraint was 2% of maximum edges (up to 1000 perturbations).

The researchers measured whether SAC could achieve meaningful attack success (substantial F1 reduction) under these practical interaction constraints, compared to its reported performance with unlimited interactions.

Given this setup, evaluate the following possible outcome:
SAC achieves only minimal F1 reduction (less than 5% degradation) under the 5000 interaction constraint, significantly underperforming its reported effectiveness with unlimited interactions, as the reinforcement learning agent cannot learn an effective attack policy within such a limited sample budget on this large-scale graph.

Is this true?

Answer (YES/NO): YES